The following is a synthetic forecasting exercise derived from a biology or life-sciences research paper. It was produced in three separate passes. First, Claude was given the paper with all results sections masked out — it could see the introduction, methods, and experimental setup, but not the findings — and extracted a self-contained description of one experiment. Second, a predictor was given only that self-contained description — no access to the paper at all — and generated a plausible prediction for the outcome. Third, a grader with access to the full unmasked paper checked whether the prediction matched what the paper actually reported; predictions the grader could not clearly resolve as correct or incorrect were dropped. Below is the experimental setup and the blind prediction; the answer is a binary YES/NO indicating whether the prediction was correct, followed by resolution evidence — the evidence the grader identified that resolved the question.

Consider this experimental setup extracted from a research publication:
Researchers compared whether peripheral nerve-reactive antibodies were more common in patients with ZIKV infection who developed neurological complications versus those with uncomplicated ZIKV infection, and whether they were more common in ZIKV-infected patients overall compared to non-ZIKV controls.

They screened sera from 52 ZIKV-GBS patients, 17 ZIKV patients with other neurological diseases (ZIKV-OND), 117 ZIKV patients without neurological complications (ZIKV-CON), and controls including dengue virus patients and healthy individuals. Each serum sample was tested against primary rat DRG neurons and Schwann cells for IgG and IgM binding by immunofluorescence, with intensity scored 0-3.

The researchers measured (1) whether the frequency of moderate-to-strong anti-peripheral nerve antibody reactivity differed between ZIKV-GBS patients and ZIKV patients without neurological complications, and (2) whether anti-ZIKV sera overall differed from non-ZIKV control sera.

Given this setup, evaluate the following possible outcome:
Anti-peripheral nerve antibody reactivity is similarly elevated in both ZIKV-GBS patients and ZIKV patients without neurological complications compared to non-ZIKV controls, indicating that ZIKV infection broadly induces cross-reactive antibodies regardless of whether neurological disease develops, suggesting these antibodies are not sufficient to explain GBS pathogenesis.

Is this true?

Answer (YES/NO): NO